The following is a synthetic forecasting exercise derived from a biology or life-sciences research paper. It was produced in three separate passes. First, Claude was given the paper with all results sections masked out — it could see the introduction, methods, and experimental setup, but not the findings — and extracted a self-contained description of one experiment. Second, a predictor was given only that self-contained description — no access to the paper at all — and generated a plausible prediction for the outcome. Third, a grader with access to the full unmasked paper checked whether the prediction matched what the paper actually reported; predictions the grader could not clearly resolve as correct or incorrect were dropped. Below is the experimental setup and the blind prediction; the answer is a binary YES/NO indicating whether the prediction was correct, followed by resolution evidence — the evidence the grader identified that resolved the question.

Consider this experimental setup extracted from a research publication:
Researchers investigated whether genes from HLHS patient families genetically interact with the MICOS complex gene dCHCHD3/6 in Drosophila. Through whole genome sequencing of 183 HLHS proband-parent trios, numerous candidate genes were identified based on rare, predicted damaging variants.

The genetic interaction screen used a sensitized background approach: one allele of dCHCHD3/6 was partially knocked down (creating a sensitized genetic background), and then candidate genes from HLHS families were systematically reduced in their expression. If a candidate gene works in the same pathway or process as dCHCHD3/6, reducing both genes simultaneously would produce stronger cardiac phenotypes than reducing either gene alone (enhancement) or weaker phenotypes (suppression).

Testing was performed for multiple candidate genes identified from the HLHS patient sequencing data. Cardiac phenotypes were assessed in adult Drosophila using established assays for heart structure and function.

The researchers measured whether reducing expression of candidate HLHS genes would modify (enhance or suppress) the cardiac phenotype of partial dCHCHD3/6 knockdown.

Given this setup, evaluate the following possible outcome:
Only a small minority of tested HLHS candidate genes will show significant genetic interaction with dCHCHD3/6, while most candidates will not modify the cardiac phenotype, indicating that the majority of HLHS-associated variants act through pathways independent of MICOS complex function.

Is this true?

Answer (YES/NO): YES